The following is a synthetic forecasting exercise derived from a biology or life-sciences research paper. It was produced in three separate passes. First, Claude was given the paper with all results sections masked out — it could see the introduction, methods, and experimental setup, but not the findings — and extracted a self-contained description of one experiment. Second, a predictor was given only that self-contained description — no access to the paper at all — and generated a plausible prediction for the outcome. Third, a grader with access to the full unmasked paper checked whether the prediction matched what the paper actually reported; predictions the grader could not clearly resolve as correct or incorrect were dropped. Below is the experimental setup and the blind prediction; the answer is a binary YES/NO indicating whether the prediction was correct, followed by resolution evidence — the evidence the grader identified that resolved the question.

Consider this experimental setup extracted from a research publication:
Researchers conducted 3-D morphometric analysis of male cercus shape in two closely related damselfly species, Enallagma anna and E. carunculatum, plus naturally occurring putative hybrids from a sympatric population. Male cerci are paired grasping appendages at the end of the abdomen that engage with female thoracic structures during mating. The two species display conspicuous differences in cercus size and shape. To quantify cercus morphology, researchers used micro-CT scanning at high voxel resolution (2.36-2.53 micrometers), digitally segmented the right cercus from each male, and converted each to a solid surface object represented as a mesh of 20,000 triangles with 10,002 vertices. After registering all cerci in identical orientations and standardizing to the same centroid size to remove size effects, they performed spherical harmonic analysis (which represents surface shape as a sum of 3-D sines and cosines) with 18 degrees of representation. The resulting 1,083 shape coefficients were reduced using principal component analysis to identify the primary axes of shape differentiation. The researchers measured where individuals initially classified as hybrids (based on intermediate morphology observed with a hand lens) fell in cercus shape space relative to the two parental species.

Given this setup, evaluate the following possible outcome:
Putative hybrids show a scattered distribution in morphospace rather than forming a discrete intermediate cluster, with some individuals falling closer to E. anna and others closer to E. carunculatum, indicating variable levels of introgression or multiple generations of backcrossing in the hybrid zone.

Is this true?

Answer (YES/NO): NO